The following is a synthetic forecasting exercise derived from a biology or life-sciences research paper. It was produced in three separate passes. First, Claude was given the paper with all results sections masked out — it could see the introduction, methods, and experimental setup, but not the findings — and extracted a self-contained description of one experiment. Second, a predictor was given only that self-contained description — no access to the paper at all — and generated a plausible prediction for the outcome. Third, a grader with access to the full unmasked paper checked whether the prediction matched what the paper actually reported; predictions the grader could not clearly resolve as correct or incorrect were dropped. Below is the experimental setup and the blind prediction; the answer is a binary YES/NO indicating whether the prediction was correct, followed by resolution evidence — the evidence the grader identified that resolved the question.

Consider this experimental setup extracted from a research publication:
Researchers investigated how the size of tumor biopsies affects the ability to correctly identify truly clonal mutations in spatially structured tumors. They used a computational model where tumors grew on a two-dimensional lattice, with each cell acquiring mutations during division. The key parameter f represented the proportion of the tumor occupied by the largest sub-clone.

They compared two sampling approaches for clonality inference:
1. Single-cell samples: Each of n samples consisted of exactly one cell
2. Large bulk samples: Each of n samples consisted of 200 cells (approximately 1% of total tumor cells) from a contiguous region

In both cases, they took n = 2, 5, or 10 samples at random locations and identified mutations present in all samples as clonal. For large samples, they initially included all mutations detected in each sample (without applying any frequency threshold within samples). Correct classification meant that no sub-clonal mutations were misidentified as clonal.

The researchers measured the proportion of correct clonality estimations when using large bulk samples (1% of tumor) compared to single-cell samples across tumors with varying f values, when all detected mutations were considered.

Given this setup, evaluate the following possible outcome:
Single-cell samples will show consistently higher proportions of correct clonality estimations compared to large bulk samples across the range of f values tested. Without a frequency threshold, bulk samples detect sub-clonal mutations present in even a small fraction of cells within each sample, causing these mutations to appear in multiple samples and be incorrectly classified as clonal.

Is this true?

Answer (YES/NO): YES